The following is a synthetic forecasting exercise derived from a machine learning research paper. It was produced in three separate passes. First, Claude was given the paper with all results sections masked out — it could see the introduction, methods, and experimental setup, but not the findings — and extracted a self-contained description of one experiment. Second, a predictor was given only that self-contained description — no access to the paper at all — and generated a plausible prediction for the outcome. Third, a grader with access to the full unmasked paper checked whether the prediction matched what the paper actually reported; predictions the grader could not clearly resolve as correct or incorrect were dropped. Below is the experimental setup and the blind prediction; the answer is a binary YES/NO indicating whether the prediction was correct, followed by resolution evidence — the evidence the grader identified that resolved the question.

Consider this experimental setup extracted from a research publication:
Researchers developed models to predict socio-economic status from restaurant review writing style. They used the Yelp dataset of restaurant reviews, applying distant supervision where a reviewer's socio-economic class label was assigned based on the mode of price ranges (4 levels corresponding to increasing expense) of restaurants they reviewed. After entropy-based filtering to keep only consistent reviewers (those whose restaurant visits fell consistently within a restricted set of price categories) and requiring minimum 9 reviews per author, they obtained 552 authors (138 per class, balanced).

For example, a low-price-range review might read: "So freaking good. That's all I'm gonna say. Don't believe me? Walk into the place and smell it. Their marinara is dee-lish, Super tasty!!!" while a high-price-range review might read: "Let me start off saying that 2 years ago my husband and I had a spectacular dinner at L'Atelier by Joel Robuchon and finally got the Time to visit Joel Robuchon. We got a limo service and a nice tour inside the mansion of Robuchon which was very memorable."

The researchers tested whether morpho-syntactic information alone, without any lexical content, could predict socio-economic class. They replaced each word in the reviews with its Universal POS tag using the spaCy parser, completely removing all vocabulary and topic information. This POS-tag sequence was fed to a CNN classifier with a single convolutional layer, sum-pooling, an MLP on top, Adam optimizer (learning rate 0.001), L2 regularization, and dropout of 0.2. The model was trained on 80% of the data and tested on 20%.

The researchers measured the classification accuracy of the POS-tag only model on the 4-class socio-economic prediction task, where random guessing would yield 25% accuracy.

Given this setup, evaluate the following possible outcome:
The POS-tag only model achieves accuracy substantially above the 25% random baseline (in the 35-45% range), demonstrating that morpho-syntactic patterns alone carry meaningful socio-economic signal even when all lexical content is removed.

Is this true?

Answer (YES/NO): NO